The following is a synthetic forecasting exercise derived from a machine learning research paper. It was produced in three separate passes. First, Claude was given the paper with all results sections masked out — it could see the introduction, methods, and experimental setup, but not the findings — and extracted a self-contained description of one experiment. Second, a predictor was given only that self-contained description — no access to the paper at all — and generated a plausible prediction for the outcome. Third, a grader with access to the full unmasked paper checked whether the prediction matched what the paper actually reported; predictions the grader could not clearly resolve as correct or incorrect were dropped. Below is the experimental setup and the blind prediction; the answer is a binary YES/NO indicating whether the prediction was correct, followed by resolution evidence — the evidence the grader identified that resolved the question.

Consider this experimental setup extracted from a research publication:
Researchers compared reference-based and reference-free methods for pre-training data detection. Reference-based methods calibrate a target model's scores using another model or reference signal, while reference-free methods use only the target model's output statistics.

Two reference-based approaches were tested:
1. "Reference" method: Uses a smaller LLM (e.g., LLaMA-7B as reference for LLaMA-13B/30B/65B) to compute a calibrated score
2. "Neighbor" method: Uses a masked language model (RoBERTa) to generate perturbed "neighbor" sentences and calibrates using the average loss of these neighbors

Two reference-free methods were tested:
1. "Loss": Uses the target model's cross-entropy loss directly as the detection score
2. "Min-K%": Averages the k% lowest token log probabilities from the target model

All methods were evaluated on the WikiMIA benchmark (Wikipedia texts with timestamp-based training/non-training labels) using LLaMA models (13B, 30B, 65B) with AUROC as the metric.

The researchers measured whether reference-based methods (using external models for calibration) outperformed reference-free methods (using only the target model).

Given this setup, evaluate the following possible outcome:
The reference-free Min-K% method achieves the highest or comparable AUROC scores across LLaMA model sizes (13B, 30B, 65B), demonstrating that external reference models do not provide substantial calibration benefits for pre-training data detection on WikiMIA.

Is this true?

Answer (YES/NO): YES